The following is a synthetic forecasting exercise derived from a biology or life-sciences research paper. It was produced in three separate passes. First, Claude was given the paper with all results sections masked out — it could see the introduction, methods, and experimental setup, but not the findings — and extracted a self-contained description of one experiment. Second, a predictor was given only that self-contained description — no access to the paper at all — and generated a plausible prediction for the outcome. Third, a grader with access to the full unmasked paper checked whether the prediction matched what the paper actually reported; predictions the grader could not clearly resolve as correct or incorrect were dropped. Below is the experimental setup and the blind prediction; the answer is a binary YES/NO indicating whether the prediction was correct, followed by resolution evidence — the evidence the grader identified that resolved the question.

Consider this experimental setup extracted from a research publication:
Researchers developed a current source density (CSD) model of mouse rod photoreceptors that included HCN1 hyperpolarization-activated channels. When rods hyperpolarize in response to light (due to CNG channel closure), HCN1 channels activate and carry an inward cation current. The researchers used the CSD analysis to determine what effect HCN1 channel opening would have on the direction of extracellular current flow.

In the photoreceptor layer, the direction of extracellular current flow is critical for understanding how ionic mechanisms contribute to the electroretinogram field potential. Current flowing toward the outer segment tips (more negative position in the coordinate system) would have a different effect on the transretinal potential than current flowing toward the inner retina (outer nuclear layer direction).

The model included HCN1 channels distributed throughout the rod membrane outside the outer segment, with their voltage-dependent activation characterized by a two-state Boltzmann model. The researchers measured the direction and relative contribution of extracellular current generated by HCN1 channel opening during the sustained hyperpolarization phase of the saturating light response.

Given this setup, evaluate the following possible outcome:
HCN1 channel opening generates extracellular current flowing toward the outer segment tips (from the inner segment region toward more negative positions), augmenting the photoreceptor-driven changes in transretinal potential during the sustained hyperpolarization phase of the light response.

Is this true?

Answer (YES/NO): YES